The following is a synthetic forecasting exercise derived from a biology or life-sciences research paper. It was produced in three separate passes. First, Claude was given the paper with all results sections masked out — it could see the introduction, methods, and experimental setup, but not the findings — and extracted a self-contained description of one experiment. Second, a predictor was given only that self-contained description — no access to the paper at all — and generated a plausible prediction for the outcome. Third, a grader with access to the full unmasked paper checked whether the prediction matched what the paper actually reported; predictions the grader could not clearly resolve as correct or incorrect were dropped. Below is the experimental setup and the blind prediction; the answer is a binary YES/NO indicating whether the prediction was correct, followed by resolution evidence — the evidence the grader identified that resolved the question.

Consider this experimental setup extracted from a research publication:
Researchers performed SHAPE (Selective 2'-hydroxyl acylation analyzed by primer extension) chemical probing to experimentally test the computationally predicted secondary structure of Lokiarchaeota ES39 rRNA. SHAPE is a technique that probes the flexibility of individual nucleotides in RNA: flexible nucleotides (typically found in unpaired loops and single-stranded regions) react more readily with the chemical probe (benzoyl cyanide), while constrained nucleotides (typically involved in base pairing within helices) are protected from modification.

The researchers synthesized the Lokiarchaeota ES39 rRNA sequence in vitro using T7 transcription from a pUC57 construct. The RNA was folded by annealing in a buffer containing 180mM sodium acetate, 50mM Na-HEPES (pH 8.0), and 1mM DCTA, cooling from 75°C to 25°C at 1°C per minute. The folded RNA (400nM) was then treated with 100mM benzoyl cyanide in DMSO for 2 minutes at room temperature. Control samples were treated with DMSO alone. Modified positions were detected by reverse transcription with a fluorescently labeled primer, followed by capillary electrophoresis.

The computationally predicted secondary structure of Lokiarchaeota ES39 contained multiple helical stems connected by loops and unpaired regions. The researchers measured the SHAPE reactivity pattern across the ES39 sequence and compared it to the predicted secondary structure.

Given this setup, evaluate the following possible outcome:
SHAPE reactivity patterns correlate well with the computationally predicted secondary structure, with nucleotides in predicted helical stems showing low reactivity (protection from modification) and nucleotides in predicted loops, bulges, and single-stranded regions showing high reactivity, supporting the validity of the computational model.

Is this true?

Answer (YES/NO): YES